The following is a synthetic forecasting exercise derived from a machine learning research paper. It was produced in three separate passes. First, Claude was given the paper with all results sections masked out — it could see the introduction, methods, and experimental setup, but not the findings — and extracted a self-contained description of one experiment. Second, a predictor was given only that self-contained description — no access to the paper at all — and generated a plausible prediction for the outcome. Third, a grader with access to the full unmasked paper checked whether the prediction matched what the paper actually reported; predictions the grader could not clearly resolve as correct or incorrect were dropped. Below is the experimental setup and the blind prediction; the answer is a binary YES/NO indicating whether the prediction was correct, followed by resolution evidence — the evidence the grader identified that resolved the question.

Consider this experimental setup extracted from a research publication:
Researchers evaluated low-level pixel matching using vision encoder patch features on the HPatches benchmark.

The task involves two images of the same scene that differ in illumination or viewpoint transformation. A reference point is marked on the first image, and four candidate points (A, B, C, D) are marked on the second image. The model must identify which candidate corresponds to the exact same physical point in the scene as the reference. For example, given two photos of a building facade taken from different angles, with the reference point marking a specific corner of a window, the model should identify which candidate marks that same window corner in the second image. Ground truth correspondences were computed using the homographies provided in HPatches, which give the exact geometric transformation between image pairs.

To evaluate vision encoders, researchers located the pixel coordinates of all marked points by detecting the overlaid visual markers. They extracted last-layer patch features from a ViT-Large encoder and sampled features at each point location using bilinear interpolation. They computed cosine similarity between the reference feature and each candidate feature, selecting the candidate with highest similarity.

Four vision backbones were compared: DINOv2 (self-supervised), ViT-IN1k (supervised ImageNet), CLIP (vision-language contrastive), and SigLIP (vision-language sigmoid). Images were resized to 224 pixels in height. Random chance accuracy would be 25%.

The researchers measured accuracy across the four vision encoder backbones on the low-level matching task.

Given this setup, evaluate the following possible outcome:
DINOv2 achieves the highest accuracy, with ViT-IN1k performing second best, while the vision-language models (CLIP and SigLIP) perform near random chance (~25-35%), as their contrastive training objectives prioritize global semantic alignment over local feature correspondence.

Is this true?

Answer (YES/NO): NO